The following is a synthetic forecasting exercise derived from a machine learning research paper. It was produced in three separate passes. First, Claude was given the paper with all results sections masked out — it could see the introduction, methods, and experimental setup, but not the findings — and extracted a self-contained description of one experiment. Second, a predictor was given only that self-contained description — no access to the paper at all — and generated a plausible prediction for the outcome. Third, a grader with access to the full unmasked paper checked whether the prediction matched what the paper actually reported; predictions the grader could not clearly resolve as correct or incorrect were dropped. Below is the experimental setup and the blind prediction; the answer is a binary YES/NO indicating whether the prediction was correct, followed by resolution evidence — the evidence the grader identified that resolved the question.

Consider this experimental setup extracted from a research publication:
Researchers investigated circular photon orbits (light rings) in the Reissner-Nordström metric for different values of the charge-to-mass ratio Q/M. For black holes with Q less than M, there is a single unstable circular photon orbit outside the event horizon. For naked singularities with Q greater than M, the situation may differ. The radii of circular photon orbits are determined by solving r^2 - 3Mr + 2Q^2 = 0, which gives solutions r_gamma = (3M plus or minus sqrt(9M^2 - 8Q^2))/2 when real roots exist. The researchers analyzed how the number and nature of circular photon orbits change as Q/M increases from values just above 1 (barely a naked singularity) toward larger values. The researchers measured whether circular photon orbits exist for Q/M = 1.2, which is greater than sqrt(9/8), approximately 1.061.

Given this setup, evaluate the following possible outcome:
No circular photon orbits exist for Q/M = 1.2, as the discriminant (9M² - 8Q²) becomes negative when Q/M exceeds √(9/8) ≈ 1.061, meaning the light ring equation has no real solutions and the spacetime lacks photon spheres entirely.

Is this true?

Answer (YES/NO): YES